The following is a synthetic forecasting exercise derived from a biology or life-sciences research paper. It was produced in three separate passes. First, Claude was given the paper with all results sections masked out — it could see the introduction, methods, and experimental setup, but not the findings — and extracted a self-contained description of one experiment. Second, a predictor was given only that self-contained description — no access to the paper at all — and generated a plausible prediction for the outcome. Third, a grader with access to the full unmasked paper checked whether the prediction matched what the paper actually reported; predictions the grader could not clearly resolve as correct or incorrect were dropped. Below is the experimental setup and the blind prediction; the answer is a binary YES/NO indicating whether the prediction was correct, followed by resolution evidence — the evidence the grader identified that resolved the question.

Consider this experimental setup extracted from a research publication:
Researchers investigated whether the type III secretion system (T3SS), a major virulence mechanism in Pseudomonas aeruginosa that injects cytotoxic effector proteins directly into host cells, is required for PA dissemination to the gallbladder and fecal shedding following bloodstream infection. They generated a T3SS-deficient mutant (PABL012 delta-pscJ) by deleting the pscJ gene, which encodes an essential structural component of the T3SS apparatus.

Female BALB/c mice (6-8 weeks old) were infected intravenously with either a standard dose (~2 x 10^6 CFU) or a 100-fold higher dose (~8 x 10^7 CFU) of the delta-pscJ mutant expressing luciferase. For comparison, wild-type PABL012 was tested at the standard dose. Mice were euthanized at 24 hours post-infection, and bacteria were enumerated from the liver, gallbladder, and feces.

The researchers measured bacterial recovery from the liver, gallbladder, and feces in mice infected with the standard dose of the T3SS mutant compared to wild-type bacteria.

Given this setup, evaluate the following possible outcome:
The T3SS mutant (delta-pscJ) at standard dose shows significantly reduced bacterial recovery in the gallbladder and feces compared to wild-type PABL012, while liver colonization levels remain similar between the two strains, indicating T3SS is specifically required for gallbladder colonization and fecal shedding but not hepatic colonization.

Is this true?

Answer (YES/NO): NO